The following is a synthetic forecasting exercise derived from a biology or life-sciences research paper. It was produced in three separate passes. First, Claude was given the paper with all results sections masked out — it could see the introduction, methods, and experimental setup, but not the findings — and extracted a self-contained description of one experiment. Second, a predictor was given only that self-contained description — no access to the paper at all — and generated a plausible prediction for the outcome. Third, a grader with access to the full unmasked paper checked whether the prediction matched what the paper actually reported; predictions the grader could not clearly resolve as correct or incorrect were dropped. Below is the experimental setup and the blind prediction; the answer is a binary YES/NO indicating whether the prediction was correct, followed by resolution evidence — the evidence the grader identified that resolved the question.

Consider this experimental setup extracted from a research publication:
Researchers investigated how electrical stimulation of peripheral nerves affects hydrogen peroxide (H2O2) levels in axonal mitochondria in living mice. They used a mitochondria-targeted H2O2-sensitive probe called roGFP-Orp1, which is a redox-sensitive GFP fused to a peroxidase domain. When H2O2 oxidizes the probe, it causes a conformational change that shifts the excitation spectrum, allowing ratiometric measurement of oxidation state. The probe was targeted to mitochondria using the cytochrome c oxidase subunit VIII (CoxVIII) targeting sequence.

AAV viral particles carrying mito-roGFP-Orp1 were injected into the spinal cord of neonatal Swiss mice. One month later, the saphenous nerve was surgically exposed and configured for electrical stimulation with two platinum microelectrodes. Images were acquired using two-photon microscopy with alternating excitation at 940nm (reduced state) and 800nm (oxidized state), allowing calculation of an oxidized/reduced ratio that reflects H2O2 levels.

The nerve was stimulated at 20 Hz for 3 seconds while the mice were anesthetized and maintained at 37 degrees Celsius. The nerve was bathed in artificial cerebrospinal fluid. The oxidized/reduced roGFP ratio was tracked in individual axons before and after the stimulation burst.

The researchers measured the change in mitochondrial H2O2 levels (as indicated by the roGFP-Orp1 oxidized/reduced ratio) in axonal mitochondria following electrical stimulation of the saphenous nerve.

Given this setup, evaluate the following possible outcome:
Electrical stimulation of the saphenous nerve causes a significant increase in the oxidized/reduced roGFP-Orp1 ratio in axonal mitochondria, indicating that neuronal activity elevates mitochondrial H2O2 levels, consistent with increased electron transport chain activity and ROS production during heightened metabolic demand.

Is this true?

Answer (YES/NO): YES